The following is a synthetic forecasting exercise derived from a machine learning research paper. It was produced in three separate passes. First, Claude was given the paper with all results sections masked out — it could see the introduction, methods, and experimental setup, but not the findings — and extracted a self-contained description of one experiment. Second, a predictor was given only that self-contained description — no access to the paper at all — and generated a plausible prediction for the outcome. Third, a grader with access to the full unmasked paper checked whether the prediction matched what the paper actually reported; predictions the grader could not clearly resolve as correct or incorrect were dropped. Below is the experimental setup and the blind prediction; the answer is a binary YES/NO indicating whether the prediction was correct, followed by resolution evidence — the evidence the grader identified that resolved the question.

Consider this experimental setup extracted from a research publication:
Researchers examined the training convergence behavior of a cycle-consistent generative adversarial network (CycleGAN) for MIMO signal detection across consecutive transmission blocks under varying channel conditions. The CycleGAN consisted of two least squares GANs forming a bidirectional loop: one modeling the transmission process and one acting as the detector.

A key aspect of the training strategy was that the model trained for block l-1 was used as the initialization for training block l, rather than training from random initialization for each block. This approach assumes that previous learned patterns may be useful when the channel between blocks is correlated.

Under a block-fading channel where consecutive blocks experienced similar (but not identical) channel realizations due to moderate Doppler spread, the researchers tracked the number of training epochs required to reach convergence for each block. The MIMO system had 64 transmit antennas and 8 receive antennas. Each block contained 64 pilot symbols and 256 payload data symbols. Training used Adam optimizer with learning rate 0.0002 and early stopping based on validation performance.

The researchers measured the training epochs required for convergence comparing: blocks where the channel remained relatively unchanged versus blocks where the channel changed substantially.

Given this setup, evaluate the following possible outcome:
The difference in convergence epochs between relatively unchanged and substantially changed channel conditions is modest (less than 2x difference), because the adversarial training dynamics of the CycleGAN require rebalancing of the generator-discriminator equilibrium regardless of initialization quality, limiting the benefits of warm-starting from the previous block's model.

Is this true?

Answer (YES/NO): NO